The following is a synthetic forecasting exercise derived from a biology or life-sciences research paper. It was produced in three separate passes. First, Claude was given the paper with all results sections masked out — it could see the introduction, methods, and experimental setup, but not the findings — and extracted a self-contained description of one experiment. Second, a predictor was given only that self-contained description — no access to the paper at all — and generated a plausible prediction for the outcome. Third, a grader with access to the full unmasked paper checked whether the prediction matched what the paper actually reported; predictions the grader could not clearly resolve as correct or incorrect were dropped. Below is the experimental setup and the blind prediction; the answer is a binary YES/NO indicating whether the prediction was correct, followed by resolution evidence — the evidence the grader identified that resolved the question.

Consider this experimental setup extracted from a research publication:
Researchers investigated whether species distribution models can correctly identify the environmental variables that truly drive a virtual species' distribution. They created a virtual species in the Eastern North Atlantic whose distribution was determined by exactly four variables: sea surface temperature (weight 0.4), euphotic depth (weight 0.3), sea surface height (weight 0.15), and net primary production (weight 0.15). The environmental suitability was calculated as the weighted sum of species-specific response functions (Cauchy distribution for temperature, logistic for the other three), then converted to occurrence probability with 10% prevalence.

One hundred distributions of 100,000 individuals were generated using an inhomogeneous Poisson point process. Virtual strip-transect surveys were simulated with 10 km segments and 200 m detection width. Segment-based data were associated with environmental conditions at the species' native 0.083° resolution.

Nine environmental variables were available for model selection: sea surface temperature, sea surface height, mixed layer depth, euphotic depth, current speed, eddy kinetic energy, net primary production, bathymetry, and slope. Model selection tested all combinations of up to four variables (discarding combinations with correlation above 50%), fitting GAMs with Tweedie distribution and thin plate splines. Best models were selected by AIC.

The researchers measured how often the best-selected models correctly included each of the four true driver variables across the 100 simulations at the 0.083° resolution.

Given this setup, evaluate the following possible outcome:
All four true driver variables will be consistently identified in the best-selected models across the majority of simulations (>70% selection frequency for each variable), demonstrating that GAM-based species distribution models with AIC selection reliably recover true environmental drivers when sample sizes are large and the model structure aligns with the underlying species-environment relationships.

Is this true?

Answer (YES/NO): NO